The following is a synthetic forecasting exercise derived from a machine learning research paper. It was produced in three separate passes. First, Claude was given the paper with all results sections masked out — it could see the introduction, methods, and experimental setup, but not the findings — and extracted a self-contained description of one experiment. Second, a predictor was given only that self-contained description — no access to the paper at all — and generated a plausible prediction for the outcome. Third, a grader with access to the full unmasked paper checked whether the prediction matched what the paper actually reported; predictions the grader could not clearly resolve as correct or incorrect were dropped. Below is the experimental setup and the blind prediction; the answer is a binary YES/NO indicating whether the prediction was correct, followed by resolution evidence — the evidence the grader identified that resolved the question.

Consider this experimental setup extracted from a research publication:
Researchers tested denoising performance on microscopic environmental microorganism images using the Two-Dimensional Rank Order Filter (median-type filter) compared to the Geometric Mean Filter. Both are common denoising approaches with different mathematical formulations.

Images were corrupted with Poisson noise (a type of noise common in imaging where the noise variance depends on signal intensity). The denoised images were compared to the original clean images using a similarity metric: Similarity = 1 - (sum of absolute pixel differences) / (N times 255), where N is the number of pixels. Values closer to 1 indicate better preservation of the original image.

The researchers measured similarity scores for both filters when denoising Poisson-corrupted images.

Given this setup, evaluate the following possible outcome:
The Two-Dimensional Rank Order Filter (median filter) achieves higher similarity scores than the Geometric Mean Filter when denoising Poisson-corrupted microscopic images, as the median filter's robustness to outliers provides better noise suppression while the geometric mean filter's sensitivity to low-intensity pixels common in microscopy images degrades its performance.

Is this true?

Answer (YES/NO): NO